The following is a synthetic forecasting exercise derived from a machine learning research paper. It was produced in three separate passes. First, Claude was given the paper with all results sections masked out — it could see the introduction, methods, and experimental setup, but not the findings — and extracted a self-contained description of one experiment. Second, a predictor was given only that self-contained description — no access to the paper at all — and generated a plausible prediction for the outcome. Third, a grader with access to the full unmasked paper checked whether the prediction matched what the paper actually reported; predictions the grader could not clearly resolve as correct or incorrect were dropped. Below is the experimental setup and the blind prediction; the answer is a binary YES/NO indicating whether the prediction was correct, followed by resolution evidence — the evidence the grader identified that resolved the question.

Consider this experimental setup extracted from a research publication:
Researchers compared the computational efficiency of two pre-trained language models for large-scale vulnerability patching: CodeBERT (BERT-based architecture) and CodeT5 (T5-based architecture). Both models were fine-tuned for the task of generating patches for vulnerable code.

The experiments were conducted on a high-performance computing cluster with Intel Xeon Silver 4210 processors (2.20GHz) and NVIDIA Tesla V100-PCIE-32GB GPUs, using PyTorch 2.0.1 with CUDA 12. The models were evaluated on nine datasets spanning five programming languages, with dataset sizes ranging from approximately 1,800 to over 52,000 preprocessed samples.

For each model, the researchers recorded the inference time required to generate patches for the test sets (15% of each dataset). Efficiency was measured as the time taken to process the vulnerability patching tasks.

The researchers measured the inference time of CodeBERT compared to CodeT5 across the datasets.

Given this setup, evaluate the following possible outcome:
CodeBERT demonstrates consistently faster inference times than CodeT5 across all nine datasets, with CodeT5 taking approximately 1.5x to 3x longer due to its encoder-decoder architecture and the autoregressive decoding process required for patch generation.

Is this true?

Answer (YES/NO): NO